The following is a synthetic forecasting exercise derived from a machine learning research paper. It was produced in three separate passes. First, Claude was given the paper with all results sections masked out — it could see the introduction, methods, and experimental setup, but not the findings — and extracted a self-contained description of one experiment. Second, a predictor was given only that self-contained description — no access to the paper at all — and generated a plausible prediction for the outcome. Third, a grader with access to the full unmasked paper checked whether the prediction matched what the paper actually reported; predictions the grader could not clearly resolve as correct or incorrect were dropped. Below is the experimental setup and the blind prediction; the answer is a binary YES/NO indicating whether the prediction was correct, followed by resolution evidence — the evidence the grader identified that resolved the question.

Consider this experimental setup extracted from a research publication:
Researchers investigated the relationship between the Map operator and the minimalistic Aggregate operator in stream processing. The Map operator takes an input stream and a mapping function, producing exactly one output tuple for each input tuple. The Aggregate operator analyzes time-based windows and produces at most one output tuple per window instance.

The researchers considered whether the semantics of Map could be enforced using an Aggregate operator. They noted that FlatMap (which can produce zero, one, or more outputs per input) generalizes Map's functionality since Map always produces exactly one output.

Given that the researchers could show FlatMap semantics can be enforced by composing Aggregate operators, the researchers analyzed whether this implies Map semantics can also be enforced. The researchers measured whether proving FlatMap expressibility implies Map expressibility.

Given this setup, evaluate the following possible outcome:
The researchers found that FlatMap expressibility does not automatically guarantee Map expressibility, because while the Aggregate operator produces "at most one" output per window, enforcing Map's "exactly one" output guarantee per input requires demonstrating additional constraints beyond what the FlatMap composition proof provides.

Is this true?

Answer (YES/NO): NO